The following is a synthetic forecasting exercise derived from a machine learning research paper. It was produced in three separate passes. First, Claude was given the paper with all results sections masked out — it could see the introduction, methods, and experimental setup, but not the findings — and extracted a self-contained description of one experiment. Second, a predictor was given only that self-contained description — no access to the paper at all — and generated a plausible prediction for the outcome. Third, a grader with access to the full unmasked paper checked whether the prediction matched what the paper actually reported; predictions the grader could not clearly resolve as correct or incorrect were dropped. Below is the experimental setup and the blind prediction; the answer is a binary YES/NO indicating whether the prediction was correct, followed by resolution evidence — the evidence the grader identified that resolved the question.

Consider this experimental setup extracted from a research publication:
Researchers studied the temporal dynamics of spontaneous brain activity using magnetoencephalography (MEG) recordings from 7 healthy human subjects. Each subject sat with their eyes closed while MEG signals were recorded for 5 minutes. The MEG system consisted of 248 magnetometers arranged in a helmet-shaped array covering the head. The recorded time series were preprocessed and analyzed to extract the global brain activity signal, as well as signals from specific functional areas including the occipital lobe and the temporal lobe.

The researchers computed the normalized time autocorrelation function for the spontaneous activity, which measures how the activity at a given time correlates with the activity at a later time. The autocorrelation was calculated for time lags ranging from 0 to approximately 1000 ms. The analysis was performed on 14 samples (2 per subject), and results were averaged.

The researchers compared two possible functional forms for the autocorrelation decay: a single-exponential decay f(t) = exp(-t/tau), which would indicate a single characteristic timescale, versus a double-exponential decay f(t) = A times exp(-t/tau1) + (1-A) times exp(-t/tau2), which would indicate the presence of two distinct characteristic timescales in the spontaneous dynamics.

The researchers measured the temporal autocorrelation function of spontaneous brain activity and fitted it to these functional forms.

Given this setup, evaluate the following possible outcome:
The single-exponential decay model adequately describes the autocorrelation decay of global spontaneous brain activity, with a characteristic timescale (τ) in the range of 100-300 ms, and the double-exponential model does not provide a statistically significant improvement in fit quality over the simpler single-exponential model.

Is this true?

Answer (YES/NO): NO